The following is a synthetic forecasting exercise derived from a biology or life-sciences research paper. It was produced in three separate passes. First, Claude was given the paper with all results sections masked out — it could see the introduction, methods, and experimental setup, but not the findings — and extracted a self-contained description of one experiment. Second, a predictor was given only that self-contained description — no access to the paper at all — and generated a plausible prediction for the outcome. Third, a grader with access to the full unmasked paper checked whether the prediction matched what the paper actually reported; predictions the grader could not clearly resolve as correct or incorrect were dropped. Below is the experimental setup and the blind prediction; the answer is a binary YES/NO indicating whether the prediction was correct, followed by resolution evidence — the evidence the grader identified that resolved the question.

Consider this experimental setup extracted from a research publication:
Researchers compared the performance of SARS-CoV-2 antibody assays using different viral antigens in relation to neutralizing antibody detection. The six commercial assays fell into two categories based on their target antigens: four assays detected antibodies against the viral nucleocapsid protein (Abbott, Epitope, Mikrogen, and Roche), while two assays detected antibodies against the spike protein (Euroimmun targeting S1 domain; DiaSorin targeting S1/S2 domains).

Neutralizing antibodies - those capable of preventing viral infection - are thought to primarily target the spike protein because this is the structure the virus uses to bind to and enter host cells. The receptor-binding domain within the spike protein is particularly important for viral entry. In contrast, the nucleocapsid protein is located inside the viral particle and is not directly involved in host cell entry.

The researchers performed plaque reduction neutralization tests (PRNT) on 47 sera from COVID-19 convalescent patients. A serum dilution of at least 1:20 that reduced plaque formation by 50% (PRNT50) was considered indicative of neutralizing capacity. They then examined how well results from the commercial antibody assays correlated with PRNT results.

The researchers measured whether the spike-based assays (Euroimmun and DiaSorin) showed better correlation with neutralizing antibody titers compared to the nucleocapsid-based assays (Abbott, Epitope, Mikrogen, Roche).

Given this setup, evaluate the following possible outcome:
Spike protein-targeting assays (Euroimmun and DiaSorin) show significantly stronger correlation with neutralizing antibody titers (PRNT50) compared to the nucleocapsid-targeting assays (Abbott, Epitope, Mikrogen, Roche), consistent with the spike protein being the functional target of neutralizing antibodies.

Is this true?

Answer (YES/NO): NO